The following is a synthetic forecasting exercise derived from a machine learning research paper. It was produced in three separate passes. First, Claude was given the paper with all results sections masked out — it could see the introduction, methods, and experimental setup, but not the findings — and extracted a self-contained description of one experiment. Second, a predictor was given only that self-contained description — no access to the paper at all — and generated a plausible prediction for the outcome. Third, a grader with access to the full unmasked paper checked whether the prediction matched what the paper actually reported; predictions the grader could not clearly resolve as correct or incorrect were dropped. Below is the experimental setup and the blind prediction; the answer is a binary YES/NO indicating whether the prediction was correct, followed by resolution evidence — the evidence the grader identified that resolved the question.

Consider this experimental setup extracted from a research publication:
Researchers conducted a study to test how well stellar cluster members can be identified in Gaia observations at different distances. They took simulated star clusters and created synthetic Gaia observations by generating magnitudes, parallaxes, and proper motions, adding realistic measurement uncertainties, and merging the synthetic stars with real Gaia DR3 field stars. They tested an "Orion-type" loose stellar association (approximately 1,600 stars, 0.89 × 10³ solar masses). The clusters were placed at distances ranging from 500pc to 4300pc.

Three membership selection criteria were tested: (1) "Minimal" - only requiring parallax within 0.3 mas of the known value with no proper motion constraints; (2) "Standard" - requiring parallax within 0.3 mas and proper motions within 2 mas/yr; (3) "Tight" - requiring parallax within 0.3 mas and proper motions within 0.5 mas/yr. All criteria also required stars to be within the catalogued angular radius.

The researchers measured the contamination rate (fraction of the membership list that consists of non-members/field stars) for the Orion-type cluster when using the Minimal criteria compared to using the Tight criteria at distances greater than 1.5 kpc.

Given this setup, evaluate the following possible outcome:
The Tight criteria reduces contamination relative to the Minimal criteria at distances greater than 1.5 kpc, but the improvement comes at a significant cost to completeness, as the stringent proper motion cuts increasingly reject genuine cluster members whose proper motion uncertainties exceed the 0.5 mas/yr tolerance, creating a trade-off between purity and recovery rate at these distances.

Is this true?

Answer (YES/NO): NO